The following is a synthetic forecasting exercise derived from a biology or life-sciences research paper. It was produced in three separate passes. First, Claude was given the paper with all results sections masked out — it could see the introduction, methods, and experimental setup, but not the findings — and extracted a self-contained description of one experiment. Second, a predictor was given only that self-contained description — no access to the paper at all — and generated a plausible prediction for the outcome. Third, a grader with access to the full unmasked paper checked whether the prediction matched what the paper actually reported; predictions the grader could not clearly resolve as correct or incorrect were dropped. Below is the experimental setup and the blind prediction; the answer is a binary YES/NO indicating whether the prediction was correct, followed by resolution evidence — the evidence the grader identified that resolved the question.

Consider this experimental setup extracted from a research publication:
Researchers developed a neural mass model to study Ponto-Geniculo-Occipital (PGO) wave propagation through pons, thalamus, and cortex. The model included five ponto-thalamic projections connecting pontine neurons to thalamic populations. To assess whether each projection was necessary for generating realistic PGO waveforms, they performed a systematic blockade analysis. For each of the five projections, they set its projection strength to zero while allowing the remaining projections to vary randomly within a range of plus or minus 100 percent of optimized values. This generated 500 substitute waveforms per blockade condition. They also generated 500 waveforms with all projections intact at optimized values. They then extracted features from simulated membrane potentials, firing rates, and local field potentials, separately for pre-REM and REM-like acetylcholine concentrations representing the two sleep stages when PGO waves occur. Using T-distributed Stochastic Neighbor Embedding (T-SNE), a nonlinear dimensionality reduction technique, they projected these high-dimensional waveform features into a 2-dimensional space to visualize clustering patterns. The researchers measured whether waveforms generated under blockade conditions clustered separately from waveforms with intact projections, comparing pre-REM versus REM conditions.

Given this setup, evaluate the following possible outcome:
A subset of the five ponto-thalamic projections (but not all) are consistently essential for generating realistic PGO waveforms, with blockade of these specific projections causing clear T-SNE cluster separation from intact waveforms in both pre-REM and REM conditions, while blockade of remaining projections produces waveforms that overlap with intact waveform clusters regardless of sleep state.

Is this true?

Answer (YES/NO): NO